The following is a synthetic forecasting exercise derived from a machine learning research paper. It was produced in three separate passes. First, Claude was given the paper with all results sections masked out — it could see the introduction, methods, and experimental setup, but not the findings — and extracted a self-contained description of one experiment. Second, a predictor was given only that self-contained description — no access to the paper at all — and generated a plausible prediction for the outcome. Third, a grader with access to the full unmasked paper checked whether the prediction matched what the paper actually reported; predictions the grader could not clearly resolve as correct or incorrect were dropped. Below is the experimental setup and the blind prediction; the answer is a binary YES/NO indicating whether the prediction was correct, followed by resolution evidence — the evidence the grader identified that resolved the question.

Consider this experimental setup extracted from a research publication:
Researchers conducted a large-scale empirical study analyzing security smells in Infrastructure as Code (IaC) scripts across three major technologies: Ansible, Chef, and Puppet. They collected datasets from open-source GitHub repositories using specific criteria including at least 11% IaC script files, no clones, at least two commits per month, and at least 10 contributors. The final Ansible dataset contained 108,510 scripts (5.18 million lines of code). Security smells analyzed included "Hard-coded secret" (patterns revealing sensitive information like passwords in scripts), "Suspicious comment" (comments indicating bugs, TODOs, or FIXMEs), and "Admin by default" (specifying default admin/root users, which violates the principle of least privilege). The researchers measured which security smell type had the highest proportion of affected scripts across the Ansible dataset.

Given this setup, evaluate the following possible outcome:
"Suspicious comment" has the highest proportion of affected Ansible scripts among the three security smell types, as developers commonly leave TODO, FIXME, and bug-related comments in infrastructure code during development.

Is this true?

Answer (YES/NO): NO